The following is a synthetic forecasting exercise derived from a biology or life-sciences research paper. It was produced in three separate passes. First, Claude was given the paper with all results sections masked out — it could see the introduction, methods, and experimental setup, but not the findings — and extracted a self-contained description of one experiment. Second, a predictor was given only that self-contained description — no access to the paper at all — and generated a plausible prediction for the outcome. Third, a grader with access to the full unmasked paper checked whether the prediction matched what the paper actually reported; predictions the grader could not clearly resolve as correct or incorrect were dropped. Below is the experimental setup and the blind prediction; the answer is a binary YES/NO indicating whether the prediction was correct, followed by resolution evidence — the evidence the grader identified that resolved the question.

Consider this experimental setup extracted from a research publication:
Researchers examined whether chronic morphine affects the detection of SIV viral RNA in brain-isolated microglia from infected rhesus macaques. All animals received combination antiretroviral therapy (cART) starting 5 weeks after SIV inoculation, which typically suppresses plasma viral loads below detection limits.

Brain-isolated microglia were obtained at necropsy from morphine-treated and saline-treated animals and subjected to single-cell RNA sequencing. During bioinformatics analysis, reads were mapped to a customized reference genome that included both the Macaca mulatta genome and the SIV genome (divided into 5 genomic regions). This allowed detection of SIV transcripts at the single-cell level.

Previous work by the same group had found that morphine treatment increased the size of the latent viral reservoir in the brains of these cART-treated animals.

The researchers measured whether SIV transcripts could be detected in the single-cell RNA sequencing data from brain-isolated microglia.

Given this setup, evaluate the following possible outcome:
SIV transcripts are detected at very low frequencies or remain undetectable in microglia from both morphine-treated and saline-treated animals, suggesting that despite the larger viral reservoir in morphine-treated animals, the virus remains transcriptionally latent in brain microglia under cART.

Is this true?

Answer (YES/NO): YES